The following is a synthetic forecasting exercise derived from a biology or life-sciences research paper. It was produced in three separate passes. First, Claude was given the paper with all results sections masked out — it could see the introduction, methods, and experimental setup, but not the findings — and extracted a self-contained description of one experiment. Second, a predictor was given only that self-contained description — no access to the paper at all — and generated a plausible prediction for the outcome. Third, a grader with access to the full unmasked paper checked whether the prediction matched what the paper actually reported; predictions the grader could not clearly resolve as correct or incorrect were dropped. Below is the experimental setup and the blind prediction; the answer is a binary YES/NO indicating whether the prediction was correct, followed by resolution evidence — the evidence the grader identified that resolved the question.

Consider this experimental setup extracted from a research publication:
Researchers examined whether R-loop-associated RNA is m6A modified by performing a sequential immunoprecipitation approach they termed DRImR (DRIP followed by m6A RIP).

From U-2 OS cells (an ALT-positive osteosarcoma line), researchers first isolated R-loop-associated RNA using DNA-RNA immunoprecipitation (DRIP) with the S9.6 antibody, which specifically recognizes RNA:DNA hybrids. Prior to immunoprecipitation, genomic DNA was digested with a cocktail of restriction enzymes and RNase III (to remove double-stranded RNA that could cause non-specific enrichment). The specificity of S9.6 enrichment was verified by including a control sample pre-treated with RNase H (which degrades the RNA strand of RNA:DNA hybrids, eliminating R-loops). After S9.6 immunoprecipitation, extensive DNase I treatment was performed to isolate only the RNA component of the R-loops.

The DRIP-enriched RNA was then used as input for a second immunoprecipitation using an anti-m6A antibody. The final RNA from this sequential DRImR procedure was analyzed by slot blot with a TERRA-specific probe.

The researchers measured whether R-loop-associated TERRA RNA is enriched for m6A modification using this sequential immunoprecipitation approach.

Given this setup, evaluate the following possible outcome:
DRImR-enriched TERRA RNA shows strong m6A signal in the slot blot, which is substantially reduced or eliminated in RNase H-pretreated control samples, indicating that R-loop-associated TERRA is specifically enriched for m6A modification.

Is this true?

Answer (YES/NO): YES